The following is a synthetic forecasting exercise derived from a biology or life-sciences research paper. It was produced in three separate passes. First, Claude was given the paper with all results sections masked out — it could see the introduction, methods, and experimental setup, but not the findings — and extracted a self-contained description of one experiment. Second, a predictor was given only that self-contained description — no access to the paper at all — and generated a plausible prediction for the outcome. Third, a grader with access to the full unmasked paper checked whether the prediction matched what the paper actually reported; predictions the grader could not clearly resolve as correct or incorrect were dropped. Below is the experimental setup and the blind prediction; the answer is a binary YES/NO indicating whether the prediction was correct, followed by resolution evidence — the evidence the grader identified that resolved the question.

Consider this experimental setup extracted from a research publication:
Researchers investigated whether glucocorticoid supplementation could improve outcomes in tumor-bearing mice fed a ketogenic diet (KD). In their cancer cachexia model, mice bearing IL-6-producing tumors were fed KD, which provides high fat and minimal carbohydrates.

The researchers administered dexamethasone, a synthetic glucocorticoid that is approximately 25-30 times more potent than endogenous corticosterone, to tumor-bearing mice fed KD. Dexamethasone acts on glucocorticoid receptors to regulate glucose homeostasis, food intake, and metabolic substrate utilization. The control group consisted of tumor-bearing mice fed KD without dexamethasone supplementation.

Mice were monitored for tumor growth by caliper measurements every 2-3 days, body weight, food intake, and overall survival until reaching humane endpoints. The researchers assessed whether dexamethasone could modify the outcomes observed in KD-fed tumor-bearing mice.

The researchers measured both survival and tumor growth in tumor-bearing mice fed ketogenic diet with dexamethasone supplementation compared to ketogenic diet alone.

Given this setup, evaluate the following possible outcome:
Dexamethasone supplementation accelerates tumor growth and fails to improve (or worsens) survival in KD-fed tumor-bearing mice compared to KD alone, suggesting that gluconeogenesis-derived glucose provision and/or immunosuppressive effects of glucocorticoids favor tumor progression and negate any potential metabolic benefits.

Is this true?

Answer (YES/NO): NO